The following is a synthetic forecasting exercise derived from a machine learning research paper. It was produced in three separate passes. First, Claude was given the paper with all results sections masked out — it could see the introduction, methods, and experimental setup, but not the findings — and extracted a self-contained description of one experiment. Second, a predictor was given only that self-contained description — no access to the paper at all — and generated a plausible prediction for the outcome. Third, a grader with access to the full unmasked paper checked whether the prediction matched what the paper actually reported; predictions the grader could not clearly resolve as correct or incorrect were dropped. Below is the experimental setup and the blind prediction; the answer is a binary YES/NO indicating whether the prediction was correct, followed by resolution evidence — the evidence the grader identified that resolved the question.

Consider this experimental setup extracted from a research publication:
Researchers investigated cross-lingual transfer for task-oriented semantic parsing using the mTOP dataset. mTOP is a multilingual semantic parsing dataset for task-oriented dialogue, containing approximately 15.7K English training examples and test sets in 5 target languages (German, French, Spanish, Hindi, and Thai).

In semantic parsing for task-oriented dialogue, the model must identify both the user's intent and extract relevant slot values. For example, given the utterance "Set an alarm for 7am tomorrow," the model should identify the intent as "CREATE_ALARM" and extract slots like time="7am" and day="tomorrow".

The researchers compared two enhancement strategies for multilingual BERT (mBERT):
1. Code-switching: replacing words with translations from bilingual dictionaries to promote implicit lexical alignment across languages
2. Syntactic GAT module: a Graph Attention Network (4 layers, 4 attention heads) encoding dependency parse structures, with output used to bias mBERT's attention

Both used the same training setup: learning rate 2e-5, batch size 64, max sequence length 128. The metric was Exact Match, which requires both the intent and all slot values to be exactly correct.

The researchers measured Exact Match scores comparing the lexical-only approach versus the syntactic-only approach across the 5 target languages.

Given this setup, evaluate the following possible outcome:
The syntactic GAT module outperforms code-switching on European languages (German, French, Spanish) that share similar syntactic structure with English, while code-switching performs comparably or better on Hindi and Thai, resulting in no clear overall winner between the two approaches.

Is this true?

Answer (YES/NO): NO